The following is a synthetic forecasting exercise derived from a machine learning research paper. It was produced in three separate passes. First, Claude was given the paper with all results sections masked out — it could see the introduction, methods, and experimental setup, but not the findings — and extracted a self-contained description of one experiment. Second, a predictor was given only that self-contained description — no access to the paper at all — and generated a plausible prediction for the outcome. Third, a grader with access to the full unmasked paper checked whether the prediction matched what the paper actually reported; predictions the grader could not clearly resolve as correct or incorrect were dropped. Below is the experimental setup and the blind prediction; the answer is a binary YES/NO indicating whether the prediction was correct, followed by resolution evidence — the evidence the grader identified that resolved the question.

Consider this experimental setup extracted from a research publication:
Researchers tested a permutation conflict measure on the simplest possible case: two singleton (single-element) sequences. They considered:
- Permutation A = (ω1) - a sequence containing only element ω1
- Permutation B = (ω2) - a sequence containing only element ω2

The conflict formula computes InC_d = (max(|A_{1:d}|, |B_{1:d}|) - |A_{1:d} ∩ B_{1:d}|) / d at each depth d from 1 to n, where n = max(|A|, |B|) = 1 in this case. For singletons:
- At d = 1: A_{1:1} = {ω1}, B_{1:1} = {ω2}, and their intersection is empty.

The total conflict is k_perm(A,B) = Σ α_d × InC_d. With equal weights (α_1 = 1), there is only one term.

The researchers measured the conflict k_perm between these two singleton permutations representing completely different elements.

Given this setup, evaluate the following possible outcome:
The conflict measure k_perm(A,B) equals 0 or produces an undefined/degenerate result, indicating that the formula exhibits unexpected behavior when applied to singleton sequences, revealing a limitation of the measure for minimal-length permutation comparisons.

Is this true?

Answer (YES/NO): NO